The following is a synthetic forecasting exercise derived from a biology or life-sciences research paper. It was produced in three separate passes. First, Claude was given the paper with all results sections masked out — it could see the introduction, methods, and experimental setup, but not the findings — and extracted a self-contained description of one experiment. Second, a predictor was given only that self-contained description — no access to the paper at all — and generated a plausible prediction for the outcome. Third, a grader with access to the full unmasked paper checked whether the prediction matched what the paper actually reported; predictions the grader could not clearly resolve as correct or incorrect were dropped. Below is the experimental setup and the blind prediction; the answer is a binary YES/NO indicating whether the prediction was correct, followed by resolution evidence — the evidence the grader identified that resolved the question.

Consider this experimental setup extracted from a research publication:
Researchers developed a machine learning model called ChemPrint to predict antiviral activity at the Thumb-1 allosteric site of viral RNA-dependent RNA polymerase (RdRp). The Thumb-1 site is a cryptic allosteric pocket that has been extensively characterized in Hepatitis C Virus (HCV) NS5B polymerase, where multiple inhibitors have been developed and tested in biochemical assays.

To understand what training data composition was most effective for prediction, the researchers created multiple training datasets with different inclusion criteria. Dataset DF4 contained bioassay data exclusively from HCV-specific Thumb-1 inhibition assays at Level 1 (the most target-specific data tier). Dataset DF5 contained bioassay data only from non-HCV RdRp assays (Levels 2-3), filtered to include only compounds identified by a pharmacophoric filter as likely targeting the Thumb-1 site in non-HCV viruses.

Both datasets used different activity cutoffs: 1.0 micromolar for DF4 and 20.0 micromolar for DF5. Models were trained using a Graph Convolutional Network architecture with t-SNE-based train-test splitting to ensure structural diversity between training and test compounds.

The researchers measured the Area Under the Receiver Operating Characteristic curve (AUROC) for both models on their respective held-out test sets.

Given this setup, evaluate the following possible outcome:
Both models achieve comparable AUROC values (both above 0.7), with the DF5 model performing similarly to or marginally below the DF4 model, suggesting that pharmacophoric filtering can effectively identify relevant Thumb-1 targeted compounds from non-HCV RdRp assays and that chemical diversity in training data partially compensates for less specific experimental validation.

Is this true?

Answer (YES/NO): NO